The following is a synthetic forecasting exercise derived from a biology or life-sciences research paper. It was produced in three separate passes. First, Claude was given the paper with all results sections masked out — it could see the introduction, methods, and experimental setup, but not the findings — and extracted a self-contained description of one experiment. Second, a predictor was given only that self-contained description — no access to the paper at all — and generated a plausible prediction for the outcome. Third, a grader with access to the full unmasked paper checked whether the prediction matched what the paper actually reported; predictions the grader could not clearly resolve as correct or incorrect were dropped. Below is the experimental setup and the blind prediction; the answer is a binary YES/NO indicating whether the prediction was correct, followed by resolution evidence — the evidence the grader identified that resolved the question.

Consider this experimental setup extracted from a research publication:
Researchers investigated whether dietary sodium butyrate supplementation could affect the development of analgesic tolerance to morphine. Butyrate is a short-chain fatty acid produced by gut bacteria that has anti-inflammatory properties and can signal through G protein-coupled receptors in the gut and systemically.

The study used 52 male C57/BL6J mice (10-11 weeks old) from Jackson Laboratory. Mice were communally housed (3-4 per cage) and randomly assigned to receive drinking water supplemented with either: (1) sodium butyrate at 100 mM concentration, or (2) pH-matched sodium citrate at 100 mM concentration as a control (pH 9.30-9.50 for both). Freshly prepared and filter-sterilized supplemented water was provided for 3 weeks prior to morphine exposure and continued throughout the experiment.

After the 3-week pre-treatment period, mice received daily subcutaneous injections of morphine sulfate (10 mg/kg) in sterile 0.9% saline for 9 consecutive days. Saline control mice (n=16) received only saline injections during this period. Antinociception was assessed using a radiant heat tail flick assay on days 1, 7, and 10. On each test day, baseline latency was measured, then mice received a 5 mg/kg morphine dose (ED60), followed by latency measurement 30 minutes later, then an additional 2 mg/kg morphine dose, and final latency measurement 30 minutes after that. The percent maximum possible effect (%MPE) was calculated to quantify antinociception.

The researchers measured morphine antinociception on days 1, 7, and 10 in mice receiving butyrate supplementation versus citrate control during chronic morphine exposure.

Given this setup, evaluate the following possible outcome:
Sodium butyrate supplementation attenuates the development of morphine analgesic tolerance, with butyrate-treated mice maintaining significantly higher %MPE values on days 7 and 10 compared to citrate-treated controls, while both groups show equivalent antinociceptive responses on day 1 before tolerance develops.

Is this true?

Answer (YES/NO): YES